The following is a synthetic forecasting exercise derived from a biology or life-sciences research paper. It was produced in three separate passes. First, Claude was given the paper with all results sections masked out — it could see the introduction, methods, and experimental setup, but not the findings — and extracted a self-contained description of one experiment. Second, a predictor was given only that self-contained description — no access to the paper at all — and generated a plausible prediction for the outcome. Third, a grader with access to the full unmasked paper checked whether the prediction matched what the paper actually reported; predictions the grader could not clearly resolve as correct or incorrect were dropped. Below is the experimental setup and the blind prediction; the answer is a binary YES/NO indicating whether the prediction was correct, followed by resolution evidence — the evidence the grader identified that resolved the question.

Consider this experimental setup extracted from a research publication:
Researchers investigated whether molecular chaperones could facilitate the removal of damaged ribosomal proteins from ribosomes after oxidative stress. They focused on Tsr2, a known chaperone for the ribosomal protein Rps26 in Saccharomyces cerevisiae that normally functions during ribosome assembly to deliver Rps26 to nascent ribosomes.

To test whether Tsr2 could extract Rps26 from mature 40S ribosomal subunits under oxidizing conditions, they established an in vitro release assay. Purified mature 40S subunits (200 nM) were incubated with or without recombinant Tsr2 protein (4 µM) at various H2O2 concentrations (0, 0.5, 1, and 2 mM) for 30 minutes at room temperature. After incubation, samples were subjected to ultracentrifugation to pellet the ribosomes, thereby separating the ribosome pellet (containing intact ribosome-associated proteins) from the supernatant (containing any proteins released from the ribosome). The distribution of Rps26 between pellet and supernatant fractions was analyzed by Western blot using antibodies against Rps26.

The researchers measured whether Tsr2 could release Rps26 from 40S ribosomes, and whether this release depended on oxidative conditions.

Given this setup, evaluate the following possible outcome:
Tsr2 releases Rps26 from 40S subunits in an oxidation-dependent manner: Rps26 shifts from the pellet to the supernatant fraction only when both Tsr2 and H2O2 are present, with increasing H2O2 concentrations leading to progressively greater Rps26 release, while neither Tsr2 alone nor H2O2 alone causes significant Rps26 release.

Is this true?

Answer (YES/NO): YES